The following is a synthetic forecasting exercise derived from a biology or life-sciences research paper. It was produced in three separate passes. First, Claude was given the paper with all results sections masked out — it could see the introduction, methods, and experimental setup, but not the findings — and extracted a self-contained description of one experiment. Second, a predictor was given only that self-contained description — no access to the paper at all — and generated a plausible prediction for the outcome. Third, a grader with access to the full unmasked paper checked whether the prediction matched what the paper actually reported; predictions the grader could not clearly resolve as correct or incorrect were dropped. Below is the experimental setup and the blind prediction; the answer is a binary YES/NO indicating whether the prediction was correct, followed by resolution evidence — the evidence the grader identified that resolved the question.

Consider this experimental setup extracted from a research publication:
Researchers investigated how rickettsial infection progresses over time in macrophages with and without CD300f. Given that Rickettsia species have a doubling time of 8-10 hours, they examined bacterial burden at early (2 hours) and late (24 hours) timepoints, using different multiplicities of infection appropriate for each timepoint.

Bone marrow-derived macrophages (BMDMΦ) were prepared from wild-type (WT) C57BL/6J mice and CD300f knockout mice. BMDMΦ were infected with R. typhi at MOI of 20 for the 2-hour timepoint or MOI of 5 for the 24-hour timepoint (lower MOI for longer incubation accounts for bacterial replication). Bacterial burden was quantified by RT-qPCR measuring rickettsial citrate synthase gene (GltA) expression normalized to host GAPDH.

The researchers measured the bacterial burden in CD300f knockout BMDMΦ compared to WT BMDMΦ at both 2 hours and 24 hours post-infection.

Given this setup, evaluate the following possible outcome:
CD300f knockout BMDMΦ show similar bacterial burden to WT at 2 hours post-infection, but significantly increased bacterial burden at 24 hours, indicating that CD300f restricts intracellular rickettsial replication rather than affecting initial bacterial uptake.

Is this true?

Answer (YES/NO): NO